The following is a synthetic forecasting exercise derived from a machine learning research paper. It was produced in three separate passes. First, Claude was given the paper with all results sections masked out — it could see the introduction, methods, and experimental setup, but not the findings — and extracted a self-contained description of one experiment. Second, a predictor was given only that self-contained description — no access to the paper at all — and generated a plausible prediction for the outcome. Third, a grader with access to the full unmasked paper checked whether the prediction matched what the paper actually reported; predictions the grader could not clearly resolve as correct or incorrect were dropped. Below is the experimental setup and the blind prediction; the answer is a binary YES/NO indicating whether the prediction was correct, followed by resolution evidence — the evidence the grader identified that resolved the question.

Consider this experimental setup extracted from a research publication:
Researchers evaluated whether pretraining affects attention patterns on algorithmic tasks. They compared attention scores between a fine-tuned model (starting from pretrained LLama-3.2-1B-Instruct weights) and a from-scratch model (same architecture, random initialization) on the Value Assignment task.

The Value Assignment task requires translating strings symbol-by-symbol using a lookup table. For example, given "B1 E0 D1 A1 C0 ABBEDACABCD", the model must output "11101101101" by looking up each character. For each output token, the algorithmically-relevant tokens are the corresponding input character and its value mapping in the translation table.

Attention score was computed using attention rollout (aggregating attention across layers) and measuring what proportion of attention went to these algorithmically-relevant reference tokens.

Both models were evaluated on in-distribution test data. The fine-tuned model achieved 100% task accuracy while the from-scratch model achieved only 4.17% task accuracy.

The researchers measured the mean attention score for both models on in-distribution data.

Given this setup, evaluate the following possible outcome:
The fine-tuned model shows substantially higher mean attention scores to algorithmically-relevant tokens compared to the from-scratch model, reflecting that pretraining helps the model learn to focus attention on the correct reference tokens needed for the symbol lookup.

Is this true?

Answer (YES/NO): NO